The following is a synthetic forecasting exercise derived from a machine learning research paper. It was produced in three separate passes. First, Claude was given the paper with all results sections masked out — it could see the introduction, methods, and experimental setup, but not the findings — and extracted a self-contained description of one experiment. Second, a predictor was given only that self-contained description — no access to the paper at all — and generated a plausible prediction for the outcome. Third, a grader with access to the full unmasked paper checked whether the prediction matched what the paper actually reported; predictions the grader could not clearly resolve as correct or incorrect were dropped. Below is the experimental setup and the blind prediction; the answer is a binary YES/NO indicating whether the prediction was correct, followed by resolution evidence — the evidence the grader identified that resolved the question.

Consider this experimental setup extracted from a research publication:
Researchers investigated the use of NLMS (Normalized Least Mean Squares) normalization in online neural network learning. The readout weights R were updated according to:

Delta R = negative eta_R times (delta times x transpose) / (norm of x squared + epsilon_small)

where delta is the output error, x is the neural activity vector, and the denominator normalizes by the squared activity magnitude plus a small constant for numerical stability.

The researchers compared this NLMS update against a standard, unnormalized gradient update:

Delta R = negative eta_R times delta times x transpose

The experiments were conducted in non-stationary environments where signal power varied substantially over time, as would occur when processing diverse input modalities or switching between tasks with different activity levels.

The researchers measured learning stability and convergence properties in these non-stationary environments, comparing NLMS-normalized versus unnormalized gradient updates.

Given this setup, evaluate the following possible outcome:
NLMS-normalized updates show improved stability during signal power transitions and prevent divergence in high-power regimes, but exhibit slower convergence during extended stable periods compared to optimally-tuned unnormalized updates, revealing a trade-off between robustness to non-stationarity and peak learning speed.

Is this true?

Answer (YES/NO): NO